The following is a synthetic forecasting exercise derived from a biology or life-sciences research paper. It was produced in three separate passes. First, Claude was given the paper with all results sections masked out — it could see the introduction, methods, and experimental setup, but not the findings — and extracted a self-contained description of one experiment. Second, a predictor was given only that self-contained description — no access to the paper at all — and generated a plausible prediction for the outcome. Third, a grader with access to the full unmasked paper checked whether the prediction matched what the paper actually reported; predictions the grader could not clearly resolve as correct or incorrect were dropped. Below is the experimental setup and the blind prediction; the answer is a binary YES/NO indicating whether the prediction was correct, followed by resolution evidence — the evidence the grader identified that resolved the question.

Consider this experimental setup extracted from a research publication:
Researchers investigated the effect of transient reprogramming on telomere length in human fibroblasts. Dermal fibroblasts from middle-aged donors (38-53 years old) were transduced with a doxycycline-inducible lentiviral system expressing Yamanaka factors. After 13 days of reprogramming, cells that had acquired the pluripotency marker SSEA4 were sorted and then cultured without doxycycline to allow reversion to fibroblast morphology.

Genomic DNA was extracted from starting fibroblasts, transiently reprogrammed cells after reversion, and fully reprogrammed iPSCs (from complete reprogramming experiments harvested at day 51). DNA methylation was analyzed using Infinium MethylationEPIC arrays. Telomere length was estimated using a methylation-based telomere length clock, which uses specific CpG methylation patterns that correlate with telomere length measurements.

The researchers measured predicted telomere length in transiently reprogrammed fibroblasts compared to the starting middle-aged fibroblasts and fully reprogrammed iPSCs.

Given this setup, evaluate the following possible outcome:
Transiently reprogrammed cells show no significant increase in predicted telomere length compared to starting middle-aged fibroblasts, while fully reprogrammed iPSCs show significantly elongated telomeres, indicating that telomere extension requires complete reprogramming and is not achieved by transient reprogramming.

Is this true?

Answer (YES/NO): YES